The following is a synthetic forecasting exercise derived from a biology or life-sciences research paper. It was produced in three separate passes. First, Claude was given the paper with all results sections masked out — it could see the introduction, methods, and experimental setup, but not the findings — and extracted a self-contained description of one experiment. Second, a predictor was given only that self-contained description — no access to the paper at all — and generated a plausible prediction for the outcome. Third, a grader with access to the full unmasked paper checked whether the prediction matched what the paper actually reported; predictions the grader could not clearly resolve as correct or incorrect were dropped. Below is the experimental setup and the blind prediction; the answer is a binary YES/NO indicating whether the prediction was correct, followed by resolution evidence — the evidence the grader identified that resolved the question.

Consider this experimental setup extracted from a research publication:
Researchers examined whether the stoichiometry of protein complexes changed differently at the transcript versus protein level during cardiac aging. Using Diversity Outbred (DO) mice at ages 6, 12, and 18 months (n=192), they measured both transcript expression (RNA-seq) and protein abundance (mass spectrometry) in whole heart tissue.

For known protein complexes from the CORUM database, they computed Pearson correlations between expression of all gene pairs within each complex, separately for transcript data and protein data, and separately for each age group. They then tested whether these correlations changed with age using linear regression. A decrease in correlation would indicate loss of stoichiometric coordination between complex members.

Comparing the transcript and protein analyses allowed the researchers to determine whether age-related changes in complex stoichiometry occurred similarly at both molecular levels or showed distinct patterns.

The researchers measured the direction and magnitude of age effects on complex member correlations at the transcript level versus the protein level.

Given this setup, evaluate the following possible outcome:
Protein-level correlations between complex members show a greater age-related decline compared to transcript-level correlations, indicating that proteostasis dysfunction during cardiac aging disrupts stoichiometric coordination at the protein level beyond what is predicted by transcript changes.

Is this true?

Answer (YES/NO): YES